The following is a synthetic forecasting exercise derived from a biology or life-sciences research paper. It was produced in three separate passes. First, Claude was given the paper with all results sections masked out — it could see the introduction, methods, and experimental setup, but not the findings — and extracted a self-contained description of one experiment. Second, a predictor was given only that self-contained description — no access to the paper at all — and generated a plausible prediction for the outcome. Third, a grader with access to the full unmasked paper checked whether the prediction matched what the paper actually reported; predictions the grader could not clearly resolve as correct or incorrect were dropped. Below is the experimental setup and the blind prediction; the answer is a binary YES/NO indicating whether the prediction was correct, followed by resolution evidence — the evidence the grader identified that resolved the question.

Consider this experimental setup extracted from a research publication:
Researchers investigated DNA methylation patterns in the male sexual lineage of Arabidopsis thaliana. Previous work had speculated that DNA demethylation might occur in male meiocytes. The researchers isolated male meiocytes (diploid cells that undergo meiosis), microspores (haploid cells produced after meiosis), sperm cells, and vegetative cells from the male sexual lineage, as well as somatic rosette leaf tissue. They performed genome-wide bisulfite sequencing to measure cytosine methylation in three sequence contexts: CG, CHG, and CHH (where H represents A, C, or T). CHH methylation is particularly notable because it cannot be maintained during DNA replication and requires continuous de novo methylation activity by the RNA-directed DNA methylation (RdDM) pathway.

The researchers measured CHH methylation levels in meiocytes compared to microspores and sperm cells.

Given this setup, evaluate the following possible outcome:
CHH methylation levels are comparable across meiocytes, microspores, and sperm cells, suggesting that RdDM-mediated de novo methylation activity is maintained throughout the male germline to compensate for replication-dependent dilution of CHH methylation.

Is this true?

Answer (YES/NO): NO